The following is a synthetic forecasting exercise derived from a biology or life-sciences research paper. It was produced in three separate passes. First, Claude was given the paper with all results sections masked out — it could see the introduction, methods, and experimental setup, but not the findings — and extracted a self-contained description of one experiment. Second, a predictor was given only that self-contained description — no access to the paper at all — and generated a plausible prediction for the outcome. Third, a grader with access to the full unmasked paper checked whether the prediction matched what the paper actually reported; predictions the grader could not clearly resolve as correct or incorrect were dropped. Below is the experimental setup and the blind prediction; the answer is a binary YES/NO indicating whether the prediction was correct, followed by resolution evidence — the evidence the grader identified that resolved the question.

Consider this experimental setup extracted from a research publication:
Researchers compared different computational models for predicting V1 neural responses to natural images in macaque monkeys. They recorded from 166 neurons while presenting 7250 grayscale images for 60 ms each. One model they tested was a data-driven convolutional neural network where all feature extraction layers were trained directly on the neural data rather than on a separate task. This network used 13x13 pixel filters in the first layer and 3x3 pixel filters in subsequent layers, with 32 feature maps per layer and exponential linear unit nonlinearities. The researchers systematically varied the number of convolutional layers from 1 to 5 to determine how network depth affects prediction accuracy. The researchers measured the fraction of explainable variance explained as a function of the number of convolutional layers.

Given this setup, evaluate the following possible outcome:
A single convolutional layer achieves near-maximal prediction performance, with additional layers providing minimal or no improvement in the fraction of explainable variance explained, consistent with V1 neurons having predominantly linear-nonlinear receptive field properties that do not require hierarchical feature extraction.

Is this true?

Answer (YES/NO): NO